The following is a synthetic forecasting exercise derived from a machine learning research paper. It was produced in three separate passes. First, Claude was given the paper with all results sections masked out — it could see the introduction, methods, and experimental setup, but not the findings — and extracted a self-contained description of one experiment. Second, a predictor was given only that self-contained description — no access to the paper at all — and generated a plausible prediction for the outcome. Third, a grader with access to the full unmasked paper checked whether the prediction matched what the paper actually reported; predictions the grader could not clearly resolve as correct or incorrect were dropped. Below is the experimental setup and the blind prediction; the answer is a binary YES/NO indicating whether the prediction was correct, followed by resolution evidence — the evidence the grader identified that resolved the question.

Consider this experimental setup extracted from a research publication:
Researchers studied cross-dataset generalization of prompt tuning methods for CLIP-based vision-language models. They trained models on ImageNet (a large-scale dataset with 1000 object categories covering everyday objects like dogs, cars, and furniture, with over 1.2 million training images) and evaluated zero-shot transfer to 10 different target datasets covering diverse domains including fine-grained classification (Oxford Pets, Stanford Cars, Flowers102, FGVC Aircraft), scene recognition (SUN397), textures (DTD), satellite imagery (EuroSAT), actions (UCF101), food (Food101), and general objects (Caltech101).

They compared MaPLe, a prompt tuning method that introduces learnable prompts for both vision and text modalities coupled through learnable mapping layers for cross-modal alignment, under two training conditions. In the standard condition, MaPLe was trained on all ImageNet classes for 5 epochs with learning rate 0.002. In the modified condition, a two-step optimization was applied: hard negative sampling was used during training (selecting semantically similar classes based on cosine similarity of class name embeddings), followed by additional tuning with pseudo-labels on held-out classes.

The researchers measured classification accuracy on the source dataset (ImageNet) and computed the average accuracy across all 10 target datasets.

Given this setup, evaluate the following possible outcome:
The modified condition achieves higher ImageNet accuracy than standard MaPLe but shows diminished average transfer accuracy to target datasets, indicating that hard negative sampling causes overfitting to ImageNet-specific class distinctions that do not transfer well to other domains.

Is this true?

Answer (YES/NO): NO